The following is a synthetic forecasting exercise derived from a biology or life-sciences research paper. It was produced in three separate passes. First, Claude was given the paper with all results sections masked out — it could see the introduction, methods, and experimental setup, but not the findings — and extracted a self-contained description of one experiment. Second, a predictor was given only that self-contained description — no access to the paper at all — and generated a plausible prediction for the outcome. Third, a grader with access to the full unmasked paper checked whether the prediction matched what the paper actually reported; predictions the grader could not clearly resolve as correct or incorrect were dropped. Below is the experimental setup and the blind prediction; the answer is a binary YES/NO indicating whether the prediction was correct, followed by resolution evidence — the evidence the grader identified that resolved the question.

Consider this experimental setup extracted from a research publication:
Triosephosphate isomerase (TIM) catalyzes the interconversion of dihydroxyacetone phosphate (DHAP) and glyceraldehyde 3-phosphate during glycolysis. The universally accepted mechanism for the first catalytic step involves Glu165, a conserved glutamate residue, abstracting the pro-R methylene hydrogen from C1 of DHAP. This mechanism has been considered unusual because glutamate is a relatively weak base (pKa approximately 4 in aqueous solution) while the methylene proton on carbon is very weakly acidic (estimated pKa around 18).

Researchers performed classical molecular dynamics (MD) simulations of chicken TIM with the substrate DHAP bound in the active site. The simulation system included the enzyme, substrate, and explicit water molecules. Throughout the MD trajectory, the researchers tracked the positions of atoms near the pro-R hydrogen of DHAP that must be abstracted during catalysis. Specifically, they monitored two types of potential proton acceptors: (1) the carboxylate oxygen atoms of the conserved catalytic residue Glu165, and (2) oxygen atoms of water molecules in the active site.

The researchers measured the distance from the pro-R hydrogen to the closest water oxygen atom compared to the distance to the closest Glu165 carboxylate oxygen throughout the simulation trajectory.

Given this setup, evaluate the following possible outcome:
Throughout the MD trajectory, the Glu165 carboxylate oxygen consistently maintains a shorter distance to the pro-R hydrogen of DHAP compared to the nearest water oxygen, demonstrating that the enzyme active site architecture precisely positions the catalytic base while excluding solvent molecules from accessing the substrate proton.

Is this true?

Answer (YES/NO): NO